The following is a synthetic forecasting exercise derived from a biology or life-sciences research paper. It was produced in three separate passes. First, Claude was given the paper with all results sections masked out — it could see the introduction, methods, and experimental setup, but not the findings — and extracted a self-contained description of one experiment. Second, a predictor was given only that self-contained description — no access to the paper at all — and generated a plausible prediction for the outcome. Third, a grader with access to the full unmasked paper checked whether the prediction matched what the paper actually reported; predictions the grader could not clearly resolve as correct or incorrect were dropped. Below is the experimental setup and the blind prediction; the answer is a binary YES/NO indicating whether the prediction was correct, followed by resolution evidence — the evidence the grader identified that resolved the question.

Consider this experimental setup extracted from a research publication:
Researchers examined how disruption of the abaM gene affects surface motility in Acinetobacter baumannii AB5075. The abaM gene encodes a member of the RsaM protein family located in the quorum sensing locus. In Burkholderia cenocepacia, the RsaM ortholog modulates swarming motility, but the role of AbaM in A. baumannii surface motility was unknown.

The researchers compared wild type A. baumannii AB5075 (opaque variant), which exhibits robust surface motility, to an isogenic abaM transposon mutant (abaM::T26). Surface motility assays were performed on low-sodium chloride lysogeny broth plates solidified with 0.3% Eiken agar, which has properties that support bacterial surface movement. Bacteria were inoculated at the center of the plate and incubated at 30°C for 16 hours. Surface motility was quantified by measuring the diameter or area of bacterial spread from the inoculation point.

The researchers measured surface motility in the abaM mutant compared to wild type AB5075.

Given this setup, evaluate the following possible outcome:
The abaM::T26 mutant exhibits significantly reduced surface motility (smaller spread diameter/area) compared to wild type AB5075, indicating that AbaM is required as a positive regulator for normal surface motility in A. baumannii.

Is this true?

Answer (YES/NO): NO